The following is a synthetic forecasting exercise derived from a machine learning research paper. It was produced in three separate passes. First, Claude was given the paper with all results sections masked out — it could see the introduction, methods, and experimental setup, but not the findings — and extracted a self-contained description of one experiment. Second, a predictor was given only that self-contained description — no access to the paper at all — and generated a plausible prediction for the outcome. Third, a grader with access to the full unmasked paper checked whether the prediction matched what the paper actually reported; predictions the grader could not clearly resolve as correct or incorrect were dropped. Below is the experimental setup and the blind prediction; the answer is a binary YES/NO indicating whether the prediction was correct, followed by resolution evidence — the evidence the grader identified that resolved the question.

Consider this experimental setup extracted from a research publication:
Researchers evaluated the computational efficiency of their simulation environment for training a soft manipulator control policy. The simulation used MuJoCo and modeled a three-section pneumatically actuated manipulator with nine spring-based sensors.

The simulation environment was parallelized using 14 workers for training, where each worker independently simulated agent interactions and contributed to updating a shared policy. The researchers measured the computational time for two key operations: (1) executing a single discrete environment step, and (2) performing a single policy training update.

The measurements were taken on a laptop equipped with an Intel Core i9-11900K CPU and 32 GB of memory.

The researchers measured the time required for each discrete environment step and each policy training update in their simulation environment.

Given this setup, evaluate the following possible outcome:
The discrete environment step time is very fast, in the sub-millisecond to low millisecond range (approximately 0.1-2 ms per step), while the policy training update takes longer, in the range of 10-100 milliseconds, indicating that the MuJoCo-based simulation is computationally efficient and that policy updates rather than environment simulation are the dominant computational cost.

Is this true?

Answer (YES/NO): NO